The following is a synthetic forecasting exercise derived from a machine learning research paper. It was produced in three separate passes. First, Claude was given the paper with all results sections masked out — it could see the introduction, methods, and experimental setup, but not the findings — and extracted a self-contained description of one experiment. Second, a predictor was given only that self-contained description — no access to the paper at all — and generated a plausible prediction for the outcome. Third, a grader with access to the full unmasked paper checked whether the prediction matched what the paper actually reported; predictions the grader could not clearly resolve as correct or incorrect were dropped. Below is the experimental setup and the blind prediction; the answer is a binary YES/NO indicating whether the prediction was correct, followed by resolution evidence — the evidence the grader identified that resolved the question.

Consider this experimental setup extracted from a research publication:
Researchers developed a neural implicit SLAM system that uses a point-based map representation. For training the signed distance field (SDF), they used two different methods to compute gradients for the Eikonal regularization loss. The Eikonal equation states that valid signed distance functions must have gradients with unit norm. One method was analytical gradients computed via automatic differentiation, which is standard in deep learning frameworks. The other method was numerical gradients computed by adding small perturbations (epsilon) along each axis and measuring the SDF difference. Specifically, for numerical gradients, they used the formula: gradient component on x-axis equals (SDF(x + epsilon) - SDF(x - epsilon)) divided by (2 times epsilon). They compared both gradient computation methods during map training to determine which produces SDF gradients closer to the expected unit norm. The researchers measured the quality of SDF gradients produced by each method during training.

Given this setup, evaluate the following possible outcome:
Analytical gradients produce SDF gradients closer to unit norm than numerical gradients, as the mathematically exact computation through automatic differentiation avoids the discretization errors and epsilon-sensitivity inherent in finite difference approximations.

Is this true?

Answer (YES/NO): NO